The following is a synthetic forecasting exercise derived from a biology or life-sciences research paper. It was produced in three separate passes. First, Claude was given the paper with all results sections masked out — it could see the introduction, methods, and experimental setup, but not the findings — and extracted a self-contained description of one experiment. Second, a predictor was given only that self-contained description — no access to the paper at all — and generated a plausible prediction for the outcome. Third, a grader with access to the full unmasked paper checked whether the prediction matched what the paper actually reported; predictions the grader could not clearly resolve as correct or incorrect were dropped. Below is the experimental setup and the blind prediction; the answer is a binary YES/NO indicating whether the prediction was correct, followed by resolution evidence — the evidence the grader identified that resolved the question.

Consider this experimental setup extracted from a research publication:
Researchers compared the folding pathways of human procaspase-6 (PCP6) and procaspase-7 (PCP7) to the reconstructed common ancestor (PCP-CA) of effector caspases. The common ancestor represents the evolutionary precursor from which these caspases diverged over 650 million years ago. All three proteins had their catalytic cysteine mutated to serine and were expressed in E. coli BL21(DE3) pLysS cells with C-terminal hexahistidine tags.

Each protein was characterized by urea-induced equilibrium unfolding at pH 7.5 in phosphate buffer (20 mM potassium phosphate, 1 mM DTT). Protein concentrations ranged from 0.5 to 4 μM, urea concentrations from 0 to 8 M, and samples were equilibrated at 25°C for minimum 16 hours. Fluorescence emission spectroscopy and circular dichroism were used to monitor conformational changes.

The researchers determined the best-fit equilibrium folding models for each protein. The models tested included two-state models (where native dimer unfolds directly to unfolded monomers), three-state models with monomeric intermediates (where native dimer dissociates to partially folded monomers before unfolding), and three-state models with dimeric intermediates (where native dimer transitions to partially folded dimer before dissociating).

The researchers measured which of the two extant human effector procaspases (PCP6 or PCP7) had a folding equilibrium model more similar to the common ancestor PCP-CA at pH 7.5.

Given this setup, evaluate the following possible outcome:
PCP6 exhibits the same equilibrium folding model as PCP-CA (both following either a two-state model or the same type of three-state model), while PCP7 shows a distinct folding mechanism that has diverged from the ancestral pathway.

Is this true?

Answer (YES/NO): NO